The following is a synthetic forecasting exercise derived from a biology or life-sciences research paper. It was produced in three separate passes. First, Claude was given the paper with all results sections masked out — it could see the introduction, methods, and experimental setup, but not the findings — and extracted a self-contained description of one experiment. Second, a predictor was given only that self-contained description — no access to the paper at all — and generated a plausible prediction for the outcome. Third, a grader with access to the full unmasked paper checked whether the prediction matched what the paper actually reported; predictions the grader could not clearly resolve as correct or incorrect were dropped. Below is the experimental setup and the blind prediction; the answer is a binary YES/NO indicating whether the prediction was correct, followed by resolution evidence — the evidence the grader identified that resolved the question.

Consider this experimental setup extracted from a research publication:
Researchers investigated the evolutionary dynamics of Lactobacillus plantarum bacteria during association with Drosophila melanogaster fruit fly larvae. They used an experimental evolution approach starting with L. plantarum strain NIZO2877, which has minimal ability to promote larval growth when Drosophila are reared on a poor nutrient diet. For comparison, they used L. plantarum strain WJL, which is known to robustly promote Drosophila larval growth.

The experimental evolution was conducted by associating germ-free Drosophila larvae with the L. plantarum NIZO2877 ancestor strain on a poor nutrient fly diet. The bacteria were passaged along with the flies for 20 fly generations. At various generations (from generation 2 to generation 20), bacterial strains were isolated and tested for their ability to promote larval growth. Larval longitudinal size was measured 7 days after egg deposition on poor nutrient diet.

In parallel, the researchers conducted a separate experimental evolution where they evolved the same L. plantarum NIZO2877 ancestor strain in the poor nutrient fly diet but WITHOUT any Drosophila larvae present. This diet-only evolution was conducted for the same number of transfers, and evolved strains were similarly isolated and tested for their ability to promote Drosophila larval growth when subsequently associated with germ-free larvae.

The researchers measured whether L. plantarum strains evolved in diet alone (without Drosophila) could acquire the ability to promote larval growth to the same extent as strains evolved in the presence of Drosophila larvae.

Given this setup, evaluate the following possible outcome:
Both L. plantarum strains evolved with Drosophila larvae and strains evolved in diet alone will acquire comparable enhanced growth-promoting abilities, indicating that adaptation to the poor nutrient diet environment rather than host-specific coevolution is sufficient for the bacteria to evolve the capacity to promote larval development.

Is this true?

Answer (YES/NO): YES